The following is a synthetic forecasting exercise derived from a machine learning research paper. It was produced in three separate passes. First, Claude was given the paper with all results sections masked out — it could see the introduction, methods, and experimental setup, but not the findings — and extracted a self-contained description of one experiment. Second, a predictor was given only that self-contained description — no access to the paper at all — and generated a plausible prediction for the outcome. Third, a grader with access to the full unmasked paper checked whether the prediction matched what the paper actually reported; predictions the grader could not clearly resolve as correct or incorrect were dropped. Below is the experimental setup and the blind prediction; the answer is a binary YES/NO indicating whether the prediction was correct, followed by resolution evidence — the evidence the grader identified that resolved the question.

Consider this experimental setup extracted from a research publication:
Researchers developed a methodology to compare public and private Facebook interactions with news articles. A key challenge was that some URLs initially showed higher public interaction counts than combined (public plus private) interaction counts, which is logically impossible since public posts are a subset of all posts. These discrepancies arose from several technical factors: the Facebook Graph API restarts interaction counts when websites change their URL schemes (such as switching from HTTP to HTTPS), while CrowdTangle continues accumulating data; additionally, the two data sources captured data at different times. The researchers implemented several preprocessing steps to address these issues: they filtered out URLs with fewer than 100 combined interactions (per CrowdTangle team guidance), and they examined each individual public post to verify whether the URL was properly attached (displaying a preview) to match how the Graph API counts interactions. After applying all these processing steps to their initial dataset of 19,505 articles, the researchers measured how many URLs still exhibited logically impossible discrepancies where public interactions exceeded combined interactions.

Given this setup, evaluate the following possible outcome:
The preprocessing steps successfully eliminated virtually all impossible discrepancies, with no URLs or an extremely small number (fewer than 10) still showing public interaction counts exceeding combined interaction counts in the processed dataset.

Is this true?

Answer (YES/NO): NO